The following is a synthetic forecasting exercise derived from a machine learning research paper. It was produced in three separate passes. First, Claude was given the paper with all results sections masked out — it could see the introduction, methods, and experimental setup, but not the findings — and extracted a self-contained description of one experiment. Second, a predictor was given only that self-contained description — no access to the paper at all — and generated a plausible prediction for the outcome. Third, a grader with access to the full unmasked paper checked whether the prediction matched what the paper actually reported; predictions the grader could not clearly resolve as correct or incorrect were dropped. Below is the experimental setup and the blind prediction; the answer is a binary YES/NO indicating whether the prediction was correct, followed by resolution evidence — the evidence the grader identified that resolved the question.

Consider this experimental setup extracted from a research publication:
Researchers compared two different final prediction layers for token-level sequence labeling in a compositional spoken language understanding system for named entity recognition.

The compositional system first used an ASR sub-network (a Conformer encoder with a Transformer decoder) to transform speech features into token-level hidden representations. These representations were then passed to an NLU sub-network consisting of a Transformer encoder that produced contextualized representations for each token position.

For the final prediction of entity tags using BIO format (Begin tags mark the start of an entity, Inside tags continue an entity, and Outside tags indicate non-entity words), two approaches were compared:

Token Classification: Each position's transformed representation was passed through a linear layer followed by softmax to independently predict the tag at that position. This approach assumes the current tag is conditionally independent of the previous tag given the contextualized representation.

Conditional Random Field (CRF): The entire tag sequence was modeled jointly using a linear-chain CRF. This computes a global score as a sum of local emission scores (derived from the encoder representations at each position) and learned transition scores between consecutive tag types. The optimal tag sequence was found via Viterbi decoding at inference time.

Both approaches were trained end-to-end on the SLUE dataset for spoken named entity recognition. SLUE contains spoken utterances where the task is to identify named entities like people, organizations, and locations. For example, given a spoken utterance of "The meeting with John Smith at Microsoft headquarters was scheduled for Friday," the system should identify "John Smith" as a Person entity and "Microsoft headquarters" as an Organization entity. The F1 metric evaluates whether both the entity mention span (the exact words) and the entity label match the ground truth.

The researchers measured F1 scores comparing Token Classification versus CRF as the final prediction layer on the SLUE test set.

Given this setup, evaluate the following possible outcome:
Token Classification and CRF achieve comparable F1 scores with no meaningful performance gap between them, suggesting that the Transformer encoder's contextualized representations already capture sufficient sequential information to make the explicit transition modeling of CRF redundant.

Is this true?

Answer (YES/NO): YES